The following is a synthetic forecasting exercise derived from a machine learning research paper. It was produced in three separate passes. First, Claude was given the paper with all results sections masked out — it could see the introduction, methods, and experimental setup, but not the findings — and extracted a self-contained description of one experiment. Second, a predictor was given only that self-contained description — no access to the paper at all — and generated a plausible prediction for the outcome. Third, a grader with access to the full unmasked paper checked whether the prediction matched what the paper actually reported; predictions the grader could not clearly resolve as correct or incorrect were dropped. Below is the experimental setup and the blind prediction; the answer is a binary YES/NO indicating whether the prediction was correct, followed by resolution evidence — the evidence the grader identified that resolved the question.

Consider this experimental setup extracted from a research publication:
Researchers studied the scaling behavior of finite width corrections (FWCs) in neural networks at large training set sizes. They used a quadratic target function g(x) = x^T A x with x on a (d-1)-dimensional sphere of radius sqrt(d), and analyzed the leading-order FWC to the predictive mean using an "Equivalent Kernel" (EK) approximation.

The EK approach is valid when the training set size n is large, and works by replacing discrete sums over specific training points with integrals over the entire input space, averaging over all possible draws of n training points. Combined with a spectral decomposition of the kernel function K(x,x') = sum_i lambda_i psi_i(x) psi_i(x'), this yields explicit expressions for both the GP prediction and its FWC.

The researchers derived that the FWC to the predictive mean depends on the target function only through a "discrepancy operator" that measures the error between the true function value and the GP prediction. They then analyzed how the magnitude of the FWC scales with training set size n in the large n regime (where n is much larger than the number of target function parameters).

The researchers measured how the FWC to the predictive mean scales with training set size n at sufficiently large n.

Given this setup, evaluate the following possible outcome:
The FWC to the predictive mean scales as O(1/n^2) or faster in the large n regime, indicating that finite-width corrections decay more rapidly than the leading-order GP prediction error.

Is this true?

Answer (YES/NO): NO